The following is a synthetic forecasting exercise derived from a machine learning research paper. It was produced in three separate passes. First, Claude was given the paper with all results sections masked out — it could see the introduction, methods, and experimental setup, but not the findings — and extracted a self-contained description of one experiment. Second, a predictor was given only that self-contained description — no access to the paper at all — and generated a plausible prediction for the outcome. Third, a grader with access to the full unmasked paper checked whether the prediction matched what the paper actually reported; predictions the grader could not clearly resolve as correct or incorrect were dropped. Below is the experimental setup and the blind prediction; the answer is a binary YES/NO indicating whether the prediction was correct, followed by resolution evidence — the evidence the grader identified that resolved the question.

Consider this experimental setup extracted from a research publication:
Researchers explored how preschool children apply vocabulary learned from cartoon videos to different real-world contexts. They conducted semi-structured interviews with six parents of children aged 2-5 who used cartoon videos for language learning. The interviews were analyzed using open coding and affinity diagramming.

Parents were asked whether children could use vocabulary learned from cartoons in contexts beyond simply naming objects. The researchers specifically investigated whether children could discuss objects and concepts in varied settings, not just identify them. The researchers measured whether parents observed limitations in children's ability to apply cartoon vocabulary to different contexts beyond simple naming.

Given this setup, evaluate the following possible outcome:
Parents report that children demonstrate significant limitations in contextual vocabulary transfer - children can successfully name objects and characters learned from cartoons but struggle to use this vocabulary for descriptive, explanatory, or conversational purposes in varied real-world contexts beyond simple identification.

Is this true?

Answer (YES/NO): YES